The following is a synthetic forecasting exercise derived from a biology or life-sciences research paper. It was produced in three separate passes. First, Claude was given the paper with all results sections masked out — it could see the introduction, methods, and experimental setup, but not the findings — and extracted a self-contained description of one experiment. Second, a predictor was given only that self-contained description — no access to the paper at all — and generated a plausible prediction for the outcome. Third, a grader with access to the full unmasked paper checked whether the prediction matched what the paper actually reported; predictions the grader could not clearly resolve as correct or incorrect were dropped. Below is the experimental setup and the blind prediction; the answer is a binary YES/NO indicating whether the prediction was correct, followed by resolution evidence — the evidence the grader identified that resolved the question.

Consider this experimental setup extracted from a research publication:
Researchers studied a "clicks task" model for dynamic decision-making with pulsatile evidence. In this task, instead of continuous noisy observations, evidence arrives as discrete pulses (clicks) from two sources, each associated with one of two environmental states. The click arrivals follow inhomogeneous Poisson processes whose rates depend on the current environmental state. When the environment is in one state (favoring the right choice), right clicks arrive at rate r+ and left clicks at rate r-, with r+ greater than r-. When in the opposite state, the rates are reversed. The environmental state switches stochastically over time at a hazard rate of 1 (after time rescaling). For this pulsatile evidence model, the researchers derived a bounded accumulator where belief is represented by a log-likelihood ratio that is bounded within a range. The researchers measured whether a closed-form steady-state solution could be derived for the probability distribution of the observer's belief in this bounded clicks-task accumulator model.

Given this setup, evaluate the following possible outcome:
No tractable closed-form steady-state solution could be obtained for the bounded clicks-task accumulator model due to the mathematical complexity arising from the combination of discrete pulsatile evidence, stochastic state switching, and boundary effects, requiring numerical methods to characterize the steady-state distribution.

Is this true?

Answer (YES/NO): NO